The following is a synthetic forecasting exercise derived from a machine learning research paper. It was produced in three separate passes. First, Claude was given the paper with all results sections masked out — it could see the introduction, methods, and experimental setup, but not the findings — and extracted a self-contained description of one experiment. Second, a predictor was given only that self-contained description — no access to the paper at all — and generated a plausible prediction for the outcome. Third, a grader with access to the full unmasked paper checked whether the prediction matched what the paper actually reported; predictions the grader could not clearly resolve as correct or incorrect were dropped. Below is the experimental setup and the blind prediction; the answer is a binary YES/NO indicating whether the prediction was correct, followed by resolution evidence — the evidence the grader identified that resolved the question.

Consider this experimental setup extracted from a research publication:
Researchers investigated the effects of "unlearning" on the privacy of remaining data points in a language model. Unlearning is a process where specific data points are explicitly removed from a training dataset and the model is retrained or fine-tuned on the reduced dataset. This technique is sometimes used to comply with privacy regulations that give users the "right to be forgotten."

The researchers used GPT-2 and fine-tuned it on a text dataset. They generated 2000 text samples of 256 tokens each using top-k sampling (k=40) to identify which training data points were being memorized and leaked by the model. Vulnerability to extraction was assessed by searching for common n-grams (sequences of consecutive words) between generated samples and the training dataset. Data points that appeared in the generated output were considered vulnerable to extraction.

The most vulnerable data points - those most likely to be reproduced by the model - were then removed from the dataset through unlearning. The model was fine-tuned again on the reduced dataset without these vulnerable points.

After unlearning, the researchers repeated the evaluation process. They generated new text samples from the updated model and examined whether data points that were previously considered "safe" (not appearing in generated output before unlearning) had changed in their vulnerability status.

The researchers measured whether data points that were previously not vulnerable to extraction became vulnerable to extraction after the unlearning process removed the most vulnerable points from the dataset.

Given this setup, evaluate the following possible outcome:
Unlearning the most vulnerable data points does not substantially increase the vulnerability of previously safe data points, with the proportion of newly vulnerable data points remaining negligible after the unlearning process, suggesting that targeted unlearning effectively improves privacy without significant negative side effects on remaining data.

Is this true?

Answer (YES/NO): NO